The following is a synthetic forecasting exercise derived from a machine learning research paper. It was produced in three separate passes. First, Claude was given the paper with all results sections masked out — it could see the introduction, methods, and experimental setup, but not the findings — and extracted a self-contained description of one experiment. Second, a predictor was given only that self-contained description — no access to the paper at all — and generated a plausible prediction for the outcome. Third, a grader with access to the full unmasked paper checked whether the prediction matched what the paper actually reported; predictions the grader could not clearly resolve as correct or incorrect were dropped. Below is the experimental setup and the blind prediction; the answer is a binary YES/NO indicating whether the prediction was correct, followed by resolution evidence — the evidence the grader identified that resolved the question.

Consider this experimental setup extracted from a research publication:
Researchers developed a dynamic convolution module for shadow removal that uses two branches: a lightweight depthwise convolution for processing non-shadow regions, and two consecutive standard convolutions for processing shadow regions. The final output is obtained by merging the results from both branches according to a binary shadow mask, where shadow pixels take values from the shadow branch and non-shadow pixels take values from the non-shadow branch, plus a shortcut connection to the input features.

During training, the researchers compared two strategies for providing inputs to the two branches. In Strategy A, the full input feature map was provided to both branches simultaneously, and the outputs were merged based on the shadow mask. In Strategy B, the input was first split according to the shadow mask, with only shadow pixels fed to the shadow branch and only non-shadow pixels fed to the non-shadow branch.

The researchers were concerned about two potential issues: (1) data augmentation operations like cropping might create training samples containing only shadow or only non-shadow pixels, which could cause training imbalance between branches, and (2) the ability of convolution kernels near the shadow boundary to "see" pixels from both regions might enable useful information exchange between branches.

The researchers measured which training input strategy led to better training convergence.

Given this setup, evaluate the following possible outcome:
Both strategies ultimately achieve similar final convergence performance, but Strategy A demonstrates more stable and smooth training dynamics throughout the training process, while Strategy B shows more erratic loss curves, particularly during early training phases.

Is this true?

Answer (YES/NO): NO